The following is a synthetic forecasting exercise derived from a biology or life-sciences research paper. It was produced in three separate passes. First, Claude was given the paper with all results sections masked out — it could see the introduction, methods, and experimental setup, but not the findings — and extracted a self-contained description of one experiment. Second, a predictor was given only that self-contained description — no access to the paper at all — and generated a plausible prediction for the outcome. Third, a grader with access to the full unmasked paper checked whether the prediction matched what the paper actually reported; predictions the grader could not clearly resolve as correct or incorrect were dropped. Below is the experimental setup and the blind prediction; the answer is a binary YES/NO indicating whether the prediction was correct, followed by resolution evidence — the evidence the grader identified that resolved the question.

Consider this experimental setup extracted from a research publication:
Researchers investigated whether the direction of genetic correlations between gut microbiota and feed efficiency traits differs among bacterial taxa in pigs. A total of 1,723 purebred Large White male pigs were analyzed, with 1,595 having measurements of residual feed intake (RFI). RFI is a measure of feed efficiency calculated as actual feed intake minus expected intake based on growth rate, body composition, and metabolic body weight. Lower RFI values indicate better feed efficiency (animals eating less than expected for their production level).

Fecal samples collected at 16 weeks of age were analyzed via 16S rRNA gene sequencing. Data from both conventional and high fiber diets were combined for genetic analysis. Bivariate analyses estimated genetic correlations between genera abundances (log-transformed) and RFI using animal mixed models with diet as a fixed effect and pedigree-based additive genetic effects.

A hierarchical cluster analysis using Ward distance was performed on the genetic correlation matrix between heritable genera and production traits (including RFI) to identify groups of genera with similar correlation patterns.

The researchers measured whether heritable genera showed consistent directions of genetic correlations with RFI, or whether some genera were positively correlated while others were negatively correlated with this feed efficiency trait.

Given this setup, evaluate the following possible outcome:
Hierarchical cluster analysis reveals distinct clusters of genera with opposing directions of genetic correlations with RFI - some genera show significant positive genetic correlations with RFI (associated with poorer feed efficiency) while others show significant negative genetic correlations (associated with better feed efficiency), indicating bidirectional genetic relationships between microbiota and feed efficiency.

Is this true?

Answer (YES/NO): YES